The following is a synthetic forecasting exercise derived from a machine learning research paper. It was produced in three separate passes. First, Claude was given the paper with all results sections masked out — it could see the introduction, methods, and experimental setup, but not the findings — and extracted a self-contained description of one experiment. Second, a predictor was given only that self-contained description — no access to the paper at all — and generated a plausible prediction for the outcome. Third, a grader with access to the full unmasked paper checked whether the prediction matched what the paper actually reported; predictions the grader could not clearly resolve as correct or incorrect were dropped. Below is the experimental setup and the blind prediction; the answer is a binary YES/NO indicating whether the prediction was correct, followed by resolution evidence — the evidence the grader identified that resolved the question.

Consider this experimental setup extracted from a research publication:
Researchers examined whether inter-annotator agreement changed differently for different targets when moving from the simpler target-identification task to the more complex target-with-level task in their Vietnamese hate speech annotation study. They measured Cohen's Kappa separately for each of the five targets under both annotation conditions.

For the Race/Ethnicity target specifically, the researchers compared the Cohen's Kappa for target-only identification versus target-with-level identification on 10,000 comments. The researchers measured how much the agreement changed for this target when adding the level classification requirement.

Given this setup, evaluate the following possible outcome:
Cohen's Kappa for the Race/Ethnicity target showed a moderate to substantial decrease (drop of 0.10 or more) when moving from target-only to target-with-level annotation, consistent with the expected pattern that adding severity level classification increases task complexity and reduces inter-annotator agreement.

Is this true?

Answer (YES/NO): YES